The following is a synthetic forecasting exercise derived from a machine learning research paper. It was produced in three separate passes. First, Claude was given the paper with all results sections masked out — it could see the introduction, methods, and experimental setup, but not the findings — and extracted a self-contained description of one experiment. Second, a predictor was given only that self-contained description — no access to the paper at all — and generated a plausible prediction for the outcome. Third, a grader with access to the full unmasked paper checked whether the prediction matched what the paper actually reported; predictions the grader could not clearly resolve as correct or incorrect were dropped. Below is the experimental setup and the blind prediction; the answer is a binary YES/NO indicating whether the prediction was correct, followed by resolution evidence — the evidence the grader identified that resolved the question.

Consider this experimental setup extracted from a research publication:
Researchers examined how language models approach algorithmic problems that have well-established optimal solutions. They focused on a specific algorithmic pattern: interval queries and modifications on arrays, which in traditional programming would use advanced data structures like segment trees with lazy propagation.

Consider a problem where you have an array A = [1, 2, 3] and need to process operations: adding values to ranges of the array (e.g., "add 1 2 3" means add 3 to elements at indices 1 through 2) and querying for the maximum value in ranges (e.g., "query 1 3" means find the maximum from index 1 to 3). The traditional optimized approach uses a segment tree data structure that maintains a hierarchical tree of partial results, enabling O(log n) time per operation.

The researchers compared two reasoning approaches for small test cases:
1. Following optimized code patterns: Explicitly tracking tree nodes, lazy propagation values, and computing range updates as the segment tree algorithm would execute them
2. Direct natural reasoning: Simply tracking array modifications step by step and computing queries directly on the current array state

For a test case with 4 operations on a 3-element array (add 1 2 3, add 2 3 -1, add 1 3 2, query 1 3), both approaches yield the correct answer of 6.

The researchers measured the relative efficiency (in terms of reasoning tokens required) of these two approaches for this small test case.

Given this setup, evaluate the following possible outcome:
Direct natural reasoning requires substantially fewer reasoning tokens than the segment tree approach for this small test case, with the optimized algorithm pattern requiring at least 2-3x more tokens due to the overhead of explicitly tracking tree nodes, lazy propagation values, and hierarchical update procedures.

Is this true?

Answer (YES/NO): YES